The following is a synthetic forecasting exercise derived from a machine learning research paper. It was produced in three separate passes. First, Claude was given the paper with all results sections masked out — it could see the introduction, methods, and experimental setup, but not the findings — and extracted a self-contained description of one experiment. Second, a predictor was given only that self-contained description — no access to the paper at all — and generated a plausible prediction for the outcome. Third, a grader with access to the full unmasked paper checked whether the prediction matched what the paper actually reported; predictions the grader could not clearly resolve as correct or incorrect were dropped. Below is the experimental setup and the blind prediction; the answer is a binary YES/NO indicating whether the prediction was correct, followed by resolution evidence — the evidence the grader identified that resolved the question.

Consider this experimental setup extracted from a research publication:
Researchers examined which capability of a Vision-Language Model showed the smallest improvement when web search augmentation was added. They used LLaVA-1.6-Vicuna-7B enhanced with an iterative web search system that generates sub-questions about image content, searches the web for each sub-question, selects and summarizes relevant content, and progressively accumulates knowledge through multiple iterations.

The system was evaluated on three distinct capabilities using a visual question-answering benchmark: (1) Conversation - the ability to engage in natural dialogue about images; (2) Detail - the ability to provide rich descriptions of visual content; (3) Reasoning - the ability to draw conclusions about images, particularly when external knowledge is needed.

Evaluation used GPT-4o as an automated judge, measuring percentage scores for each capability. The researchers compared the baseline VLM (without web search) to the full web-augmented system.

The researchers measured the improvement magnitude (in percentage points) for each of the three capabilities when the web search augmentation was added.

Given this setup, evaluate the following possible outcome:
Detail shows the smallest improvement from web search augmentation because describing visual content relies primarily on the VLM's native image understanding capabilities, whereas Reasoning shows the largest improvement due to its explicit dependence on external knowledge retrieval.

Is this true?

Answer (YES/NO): NO